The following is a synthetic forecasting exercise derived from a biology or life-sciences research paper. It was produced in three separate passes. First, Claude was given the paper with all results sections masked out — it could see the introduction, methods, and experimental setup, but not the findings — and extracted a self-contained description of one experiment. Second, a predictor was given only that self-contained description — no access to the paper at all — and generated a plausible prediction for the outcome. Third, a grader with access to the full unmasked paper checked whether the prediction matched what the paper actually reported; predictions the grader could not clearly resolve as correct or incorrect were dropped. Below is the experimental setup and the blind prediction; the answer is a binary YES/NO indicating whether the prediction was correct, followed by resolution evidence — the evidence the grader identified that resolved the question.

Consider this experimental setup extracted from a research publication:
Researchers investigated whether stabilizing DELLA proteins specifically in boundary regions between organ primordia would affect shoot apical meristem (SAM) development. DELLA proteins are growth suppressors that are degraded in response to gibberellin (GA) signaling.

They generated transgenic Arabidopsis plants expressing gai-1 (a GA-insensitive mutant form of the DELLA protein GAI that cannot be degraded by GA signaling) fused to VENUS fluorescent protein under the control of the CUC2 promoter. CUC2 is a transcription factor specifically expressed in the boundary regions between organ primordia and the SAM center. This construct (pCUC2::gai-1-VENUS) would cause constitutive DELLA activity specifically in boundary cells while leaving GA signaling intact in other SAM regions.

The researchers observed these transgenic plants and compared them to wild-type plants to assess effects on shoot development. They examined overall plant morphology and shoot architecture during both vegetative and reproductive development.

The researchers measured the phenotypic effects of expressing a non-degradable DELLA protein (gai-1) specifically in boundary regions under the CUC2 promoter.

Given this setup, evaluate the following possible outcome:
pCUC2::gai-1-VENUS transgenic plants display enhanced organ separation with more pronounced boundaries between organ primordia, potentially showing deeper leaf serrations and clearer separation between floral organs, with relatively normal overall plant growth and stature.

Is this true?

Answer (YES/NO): NO